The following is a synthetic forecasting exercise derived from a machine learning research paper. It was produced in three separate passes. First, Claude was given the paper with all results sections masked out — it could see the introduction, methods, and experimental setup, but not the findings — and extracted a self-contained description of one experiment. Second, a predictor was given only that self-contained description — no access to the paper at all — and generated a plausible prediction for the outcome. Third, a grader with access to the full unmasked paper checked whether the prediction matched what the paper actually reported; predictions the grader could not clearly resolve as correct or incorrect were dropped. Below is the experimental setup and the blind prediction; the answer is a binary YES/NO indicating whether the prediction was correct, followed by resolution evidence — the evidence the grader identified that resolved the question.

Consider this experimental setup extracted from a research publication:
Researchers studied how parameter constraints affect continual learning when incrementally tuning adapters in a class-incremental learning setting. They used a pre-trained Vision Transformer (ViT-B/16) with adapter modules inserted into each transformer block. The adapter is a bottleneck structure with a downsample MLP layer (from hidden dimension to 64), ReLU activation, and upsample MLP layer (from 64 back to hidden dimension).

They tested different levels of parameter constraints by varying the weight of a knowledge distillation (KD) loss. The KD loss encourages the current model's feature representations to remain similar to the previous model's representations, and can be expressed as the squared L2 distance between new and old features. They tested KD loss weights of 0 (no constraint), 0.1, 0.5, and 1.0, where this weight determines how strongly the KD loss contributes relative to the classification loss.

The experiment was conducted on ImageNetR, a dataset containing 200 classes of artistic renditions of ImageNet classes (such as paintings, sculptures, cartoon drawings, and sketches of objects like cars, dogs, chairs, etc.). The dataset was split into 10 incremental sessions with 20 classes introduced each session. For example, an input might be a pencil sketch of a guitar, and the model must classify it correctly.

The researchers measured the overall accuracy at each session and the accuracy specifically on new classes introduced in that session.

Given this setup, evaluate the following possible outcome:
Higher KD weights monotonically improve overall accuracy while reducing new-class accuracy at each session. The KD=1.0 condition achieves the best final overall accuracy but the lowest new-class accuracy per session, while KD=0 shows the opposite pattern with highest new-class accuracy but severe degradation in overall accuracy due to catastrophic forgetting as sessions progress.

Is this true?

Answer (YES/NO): NO